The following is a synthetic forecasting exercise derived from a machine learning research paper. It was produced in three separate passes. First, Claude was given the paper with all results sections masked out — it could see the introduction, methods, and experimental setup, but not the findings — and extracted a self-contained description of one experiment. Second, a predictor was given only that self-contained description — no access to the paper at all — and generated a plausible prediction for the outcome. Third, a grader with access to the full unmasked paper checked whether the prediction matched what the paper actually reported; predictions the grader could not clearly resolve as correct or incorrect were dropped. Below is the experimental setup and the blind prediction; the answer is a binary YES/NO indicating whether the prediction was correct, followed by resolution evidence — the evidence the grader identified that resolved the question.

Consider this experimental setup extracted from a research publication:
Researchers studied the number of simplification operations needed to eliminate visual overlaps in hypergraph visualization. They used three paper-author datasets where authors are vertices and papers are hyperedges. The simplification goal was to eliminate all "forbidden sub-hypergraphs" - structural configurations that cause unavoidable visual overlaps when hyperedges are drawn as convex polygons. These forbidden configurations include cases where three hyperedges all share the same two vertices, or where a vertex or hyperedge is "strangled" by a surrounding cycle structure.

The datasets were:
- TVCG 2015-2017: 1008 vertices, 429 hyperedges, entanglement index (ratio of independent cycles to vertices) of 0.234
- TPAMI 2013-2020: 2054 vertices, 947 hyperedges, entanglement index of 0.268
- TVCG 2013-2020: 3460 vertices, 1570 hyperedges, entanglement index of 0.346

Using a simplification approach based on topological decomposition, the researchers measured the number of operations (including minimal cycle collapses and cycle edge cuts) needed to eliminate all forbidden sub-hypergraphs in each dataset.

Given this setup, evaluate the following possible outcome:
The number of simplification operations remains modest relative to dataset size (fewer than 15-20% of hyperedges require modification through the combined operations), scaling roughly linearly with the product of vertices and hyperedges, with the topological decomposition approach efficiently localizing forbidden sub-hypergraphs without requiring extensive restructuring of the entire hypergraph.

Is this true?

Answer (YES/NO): NO